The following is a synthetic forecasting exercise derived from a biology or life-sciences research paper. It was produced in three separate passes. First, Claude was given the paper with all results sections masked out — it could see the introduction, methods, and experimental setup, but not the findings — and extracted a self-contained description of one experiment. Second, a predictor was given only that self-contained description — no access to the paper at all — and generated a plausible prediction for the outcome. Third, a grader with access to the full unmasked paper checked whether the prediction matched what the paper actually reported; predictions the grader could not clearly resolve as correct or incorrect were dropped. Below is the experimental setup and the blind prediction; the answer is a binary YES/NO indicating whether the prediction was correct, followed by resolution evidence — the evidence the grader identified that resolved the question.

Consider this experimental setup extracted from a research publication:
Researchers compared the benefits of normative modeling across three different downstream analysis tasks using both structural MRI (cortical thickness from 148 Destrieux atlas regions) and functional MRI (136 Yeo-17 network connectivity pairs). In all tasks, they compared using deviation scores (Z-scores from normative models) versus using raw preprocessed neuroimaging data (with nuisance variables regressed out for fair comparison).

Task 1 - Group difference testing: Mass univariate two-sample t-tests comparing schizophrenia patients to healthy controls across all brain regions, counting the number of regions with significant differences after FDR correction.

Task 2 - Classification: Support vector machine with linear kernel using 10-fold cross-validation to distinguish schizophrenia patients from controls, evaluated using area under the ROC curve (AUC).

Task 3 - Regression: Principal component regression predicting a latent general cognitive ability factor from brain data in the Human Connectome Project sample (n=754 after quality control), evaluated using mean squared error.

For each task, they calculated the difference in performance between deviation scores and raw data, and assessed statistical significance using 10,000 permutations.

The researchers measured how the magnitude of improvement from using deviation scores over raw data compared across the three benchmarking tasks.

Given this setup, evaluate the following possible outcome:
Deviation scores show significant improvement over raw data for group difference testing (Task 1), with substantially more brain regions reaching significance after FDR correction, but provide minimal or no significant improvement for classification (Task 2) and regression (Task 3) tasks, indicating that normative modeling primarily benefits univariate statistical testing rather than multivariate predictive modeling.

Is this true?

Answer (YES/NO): NO